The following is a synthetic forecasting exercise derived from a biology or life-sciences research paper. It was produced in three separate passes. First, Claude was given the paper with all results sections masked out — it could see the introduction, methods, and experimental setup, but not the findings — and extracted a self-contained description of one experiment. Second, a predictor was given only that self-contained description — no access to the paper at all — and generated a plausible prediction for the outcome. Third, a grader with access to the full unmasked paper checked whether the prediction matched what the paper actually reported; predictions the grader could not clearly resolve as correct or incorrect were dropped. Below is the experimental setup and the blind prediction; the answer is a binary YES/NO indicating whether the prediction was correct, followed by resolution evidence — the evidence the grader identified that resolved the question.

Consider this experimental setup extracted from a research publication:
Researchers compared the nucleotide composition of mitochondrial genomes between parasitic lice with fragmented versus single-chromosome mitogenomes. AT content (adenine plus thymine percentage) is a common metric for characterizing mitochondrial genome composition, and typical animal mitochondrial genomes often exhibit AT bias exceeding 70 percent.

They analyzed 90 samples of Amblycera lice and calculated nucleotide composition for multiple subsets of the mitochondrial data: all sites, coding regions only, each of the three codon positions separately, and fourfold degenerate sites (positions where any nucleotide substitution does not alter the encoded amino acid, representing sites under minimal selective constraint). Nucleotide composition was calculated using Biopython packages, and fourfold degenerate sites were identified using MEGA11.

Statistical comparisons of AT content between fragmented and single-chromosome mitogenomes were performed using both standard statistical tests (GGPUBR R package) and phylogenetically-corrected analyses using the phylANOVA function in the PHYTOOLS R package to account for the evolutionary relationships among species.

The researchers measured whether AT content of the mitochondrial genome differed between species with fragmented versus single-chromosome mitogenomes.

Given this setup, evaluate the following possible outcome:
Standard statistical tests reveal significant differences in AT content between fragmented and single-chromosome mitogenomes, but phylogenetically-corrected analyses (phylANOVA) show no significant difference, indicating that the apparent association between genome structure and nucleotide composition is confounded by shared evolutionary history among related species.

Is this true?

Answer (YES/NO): NO